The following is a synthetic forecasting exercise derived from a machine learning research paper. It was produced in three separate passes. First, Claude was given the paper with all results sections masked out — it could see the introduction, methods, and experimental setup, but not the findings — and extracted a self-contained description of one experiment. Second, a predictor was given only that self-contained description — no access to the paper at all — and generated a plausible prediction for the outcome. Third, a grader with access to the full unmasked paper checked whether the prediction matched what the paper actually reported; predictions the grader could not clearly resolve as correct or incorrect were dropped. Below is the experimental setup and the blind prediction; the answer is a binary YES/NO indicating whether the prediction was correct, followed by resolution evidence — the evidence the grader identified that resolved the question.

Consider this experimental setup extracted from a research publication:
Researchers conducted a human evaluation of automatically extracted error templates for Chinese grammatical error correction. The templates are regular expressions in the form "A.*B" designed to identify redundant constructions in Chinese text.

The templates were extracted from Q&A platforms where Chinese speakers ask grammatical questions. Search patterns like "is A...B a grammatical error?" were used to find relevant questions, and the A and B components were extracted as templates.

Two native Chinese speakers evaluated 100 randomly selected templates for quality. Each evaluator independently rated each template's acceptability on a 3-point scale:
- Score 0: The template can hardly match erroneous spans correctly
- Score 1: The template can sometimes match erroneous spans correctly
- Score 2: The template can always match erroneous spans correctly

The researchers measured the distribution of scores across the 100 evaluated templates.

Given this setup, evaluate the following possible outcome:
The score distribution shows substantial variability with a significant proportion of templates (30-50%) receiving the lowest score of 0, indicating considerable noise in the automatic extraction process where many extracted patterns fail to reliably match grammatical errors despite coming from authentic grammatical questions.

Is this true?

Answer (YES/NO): NO